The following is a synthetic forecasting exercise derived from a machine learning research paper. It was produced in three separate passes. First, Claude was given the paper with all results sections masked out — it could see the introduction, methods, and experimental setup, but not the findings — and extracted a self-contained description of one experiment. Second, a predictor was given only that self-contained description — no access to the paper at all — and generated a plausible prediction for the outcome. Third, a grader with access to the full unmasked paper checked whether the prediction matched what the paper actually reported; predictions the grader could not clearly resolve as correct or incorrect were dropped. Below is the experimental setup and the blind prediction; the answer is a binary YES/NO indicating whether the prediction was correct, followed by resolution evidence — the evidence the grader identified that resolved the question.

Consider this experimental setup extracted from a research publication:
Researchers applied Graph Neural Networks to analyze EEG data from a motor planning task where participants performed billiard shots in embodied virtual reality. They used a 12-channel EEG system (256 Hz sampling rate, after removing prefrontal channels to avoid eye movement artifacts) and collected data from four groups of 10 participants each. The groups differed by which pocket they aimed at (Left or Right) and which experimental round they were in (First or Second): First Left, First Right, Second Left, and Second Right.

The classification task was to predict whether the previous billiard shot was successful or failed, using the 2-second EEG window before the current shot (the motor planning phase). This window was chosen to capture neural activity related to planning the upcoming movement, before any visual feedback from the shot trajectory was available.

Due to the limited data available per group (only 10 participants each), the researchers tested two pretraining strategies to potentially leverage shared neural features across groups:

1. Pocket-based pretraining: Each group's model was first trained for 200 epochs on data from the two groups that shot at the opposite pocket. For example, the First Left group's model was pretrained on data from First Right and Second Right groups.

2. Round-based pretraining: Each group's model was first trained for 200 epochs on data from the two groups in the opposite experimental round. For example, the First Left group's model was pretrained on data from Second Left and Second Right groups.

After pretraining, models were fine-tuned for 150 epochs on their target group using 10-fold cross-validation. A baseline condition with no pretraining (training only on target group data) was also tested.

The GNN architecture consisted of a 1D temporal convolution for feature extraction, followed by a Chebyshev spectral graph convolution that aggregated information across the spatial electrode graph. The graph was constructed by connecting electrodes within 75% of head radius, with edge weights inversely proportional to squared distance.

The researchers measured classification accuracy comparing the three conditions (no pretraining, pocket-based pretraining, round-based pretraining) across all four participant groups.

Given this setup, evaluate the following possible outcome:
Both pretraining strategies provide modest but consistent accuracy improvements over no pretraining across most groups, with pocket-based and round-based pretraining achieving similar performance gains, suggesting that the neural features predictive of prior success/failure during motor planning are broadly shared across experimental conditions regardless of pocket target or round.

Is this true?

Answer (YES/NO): YES